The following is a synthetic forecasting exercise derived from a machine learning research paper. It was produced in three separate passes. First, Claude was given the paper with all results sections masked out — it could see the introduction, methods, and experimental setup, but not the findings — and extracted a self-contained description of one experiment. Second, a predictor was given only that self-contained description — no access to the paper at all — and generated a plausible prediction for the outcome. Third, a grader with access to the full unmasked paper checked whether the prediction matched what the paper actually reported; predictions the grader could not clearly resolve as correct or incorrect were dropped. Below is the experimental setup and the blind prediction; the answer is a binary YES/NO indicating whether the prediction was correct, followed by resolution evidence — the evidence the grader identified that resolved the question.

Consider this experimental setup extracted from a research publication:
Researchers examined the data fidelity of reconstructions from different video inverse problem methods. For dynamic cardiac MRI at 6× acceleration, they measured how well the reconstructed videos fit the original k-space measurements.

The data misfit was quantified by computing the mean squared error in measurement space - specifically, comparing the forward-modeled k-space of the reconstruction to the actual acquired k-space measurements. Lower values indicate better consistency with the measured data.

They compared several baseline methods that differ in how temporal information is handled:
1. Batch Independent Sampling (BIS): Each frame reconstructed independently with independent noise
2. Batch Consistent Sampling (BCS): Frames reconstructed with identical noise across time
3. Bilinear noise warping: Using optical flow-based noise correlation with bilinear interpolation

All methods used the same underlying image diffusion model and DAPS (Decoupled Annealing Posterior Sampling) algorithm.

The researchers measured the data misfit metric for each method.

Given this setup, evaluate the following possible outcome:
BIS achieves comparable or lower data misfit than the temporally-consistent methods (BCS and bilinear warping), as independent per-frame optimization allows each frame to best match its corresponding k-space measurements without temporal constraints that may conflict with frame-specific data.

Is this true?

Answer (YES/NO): NO